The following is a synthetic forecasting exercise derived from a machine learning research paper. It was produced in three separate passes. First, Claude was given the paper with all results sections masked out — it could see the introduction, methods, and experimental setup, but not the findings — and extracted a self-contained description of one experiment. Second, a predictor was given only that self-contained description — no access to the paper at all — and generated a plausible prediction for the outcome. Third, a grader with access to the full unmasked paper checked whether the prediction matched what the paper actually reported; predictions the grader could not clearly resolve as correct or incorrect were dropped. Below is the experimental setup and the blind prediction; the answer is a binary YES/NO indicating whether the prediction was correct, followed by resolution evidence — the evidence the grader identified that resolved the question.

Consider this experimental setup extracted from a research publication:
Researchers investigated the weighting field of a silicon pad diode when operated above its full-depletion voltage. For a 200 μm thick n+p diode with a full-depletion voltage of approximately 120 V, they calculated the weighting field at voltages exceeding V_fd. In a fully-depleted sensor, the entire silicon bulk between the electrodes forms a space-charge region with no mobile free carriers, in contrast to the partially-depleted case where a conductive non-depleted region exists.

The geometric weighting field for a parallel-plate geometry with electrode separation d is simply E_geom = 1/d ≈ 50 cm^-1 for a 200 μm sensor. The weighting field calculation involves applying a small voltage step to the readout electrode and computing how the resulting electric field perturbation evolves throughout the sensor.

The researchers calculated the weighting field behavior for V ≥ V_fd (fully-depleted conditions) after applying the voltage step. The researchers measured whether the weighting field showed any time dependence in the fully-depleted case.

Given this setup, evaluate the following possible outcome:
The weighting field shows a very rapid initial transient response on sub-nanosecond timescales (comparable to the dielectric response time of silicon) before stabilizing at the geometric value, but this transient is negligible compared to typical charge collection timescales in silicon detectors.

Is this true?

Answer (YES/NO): NO